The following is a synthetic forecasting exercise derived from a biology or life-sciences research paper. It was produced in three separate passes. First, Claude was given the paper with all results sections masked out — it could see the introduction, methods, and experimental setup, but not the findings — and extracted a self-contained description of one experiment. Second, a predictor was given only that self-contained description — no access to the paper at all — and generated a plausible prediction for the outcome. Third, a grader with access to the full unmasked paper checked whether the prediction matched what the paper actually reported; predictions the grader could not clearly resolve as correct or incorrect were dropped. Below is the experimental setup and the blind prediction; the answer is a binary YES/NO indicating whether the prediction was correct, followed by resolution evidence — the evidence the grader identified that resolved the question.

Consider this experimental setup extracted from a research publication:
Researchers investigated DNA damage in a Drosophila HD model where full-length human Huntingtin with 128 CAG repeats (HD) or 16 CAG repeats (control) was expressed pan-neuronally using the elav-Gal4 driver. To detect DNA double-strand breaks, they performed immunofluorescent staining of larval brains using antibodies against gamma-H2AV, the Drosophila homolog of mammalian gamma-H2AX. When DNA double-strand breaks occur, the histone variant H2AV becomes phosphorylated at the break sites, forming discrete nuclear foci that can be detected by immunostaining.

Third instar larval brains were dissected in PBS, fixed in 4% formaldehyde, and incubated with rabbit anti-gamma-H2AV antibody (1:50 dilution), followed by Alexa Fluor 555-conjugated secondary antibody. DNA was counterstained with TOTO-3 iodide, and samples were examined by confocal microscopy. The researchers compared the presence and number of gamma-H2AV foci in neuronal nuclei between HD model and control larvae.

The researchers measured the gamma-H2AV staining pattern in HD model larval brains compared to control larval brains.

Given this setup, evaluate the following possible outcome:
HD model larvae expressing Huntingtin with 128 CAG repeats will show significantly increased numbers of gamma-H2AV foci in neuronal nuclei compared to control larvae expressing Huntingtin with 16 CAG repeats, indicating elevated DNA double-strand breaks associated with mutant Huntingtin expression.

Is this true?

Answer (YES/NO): YES